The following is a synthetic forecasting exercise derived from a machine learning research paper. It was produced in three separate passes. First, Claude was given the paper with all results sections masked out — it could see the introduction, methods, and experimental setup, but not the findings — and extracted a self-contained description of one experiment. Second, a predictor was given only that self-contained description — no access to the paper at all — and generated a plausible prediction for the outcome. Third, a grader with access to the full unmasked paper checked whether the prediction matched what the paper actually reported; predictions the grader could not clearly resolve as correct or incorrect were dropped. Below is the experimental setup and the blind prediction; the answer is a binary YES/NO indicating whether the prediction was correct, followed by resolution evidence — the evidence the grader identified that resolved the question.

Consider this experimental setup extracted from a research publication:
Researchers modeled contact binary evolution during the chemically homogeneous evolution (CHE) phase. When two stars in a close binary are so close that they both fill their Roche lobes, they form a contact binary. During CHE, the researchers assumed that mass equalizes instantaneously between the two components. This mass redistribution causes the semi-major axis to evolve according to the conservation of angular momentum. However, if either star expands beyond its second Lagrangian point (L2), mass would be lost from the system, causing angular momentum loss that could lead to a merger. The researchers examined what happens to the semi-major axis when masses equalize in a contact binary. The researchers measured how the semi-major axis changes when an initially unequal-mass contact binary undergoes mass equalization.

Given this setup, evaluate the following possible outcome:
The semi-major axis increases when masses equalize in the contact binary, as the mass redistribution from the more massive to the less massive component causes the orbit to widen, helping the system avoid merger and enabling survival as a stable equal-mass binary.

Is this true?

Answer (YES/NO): NO